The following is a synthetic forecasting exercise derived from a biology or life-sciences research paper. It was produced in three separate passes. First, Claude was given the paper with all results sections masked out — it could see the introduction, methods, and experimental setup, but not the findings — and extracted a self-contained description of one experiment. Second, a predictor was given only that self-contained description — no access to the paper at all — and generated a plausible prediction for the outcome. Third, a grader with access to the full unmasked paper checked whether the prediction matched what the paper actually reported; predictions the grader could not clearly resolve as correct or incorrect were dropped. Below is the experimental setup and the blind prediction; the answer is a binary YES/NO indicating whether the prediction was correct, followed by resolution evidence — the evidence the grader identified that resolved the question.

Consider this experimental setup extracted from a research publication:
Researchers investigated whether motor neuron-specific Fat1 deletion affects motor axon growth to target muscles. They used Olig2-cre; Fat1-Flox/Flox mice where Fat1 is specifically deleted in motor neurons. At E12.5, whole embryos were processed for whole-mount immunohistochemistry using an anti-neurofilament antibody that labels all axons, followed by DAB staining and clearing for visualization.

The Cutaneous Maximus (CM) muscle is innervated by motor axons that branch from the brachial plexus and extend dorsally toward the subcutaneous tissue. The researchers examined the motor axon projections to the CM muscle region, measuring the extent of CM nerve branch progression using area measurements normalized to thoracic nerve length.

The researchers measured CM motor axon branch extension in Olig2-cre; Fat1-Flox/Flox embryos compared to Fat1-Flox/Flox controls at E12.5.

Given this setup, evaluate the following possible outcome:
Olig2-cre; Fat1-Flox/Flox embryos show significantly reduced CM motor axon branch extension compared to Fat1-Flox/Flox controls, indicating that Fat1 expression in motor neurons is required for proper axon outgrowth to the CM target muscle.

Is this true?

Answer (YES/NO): YES